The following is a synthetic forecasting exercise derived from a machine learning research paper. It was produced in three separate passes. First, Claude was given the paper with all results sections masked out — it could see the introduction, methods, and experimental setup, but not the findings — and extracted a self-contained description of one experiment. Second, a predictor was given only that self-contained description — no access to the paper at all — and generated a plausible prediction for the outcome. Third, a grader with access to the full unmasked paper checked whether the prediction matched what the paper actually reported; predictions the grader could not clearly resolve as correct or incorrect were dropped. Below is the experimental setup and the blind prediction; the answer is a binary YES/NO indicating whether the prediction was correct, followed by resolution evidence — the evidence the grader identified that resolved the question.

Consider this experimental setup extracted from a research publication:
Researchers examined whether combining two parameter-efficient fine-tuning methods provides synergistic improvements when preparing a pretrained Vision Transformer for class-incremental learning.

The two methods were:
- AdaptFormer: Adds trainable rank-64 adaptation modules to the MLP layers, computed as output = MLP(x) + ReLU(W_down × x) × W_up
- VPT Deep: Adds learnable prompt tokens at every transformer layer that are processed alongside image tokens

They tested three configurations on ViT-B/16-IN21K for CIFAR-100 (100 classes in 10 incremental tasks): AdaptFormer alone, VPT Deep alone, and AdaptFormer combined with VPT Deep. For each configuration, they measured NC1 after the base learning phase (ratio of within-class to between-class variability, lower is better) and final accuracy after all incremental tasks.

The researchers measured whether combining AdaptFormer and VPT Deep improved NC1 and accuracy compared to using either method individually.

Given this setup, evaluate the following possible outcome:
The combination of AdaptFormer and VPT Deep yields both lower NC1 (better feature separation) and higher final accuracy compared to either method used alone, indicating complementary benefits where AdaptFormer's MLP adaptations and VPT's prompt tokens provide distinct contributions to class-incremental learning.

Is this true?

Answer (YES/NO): YES